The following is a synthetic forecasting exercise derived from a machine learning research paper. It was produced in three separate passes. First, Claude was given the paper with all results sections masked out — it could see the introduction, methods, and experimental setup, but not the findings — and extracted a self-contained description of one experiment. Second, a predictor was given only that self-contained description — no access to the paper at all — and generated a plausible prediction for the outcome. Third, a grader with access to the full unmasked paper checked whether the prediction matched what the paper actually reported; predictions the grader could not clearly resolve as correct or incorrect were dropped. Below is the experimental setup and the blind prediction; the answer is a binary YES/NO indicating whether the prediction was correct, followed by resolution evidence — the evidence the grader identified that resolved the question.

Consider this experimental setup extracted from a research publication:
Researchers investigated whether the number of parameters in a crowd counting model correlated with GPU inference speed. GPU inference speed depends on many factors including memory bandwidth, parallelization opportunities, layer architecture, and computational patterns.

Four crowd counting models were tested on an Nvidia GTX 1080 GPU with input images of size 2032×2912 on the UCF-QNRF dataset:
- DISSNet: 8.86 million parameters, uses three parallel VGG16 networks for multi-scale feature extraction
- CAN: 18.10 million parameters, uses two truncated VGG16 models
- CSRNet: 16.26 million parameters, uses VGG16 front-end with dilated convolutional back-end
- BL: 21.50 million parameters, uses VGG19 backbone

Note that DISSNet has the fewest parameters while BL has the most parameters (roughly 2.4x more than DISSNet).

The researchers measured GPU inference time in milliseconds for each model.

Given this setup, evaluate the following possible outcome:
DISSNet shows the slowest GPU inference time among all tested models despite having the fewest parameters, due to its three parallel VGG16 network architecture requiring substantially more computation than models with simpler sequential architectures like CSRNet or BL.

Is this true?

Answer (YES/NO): YES